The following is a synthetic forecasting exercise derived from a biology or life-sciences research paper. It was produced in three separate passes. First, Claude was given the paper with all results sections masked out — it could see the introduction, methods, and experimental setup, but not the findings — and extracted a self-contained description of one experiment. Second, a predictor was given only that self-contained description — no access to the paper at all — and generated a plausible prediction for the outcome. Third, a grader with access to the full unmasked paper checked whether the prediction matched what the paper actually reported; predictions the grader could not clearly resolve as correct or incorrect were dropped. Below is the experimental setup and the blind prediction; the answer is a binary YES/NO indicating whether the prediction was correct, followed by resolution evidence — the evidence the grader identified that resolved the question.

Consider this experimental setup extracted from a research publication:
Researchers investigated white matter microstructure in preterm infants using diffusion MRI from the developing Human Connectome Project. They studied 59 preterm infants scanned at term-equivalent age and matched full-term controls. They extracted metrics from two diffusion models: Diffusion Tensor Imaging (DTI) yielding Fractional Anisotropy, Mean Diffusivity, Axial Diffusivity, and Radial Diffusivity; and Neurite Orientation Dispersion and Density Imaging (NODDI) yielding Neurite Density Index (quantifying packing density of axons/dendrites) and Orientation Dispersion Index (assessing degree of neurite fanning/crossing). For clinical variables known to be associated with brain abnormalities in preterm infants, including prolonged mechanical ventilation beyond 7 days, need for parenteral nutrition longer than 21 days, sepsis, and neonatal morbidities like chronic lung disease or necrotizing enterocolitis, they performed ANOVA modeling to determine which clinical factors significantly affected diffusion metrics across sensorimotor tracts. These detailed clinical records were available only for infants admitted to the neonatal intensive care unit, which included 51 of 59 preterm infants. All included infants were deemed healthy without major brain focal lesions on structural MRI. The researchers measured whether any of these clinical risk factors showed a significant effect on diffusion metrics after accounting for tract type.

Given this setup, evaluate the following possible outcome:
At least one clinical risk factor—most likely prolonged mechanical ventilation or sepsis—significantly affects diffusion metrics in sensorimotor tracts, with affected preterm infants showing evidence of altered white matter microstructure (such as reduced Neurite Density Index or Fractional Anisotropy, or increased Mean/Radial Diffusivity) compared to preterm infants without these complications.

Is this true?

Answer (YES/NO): NO